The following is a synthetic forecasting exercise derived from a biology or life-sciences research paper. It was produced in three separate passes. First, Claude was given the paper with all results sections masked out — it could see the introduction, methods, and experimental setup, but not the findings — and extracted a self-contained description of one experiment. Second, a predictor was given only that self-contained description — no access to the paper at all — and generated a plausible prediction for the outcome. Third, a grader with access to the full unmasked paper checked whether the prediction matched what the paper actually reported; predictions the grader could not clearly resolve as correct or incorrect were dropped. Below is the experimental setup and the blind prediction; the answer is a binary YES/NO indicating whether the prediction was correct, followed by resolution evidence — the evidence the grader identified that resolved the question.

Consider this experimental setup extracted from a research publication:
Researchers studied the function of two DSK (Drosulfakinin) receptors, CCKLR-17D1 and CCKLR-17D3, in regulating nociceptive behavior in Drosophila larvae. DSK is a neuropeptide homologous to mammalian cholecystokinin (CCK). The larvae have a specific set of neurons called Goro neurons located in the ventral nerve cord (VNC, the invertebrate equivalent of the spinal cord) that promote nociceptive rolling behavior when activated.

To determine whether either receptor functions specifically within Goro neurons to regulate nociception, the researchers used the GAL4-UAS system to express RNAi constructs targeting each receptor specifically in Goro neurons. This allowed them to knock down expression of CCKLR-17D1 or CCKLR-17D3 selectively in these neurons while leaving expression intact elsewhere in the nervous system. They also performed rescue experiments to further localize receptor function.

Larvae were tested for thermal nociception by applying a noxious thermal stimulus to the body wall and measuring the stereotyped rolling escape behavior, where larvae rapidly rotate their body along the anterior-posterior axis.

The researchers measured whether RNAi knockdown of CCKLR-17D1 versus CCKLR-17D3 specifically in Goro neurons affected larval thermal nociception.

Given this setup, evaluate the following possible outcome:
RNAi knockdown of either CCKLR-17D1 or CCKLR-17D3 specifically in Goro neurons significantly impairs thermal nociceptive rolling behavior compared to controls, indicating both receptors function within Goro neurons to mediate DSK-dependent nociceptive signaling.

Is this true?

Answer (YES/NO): NO